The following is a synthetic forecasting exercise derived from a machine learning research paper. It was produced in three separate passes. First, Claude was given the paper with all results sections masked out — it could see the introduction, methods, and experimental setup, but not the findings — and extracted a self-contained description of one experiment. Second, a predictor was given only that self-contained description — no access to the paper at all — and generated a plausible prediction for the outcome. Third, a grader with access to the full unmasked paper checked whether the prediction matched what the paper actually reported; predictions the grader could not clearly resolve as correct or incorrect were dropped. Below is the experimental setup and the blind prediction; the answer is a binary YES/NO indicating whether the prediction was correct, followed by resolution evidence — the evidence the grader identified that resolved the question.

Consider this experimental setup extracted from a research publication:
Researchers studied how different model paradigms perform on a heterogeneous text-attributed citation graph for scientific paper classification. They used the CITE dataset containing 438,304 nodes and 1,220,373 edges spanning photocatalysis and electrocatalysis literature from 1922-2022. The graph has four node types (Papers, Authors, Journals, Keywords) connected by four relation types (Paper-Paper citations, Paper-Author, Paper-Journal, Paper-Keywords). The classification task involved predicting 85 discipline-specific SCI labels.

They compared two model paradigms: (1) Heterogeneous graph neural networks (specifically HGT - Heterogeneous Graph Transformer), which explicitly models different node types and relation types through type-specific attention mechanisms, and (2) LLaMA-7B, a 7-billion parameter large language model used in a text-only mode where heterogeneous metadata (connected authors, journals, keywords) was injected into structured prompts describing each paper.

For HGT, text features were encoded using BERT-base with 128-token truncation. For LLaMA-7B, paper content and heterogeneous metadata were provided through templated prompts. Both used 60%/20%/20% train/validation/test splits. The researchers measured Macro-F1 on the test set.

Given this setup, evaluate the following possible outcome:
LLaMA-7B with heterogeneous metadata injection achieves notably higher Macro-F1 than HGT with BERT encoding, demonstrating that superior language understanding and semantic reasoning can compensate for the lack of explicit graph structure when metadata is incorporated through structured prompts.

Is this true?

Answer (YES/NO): NO